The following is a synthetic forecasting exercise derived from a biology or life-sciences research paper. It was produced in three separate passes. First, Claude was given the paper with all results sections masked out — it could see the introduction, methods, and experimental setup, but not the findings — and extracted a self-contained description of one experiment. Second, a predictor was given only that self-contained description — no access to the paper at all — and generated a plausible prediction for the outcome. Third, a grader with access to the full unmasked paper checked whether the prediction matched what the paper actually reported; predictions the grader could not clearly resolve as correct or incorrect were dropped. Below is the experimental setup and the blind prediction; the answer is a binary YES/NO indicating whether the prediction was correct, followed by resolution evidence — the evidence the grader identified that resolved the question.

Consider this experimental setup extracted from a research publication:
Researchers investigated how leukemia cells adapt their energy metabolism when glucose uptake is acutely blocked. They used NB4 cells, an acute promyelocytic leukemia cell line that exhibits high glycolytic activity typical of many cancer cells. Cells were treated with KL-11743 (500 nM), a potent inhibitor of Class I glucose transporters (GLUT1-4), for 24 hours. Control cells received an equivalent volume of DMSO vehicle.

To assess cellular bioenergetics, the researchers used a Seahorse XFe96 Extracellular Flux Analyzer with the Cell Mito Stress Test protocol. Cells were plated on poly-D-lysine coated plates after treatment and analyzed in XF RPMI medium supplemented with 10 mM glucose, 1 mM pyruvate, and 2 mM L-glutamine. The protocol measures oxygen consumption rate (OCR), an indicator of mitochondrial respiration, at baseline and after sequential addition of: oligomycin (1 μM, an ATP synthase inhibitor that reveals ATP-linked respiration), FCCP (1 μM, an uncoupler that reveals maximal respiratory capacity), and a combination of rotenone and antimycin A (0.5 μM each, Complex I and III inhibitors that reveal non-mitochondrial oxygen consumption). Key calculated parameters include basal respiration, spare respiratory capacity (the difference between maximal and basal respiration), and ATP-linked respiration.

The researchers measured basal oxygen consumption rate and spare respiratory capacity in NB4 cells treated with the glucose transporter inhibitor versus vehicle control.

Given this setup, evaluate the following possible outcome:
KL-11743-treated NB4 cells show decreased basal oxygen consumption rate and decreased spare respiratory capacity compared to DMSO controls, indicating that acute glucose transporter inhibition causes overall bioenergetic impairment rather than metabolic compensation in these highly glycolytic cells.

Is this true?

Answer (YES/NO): NO